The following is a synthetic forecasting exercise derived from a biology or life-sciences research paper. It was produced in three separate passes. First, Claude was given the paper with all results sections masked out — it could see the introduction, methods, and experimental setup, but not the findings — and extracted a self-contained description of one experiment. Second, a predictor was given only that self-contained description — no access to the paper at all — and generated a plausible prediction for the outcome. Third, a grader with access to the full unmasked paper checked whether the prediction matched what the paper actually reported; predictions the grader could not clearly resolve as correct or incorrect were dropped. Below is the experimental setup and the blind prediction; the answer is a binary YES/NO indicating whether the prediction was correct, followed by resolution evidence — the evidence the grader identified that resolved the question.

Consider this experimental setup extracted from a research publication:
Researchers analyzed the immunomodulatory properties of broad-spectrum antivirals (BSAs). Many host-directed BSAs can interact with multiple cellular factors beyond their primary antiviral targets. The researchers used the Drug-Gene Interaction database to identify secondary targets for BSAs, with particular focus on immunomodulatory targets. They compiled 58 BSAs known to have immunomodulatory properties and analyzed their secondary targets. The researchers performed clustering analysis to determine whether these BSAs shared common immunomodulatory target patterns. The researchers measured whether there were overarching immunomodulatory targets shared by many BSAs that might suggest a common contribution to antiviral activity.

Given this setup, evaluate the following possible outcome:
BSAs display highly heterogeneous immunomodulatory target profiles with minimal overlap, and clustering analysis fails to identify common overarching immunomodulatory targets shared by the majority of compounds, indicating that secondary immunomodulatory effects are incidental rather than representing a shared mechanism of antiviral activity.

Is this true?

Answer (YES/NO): NO